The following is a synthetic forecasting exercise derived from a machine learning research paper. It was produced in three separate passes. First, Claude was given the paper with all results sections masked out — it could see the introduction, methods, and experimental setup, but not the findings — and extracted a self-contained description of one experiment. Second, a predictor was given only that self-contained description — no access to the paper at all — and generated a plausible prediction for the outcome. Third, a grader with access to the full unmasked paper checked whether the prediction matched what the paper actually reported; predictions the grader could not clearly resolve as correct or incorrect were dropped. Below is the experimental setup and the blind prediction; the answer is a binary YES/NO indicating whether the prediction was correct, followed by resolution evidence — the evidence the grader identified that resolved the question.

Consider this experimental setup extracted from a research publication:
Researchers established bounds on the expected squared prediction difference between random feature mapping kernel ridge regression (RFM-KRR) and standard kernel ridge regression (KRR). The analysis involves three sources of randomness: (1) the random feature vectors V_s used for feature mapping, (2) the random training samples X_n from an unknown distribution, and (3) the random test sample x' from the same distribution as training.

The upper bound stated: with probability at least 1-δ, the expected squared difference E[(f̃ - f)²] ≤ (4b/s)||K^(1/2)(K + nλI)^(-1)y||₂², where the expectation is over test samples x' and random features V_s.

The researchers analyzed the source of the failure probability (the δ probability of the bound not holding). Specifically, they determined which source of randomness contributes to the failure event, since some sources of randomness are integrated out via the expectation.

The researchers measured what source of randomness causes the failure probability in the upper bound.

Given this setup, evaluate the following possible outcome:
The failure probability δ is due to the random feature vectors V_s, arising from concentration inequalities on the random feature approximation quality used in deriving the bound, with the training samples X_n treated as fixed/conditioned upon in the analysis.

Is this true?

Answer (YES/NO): NO